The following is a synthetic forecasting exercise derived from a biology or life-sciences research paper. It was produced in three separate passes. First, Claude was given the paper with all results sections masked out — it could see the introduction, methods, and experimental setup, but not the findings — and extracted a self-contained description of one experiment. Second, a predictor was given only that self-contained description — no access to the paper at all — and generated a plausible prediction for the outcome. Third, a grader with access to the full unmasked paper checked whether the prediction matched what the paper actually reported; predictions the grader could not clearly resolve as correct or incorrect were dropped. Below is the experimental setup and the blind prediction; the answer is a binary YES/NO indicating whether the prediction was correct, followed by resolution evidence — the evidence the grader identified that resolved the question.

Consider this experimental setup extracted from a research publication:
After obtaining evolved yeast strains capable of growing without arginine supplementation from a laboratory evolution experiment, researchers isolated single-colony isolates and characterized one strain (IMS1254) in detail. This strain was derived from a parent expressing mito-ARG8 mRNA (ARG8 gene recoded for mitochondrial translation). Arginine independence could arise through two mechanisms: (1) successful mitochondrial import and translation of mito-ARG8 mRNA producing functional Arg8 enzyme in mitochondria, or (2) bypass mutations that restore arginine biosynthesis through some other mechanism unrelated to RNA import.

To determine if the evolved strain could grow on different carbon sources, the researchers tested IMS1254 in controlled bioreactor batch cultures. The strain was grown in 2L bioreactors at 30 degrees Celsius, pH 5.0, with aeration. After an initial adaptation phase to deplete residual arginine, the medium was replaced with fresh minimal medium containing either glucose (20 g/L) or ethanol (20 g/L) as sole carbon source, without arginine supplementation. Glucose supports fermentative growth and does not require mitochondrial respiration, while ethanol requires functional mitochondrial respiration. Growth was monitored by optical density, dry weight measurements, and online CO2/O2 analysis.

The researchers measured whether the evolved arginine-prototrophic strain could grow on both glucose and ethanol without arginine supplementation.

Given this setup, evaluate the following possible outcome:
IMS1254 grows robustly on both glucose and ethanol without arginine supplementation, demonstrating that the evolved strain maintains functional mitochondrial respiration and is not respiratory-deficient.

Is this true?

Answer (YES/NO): NO